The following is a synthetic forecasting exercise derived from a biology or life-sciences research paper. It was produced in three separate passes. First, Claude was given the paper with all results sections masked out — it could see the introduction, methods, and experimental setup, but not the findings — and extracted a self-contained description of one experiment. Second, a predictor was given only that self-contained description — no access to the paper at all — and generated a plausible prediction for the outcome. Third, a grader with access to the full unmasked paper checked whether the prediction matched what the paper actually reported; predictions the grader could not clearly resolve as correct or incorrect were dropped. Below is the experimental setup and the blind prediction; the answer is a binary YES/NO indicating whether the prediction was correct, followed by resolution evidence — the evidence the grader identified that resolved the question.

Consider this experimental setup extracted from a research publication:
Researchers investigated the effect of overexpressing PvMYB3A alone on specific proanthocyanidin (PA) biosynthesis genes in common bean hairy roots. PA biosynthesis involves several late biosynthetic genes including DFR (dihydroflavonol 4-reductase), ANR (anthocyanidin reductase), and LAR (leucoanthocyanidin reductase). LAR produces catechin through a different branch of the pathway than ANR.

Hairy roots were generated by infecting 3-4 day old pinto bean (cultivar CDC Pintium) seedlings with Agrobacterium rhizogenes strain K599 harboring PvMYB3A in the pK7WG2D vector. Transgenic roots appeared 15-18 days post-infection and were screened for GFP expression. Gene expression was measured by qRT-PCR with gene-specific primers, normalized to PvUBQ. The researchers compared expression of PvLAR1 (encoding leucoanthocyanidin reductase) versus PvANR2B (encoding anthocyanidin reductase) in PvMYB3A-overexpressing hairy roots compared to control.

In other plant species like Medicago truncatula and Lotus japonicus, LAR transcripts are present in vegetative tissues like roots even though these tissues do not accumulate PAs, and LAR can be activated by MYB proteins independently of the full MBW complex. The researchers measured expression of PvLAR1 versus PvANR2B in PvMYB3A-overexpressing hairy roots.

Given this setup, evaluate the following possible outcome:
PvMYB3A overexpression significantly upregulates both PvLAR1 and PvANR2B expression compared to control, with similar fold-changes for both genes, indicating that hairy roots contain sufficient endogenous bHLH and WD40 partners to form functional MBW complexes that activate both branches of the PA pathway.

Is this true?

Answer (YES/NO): NO